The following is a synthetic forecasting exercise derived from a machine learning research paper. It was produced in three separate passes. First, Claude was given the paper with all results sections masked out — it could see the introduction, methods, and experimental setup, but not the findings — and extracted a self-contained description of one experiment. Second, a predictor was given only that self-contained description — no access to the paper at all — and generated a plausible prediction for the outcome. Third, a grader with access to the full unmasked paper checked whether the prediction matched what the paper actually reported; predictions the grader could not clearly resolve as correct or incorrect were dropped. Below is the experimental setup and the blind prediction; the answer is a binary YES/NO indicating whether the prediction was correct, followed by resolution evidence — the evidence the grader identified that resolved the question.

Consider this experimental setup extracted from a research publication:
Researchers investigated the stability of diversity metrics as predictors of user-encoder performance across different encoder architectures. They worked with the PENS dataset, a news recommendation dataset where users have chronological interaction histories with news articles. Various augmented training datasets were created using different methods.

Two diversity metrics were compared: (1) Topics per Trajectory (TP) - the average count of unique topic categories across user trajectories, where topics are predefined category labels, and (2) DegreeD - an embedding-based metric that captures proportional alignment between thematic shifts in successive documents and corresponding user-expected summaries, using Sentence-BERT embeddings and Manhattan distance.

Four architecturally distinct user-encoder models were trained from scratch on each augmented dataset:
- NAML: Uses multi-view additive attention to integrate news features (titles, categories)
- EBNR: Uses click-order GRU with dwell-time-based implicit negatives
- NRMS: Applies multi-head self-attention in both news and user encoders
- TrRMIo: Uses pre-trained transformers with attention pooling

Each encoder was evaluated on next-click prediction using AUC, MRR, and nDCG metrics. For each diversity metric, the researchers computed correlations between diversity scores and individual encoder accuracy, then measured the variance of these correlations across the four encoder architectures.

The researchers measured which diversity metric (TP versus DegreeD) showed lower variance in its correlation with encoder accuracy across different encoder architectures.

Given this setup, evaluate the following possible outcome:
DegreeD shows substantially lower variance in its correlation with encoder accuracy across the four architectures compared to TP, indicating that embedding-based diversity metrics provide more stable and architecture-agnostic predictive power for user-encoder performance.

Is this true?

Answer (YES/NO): YES